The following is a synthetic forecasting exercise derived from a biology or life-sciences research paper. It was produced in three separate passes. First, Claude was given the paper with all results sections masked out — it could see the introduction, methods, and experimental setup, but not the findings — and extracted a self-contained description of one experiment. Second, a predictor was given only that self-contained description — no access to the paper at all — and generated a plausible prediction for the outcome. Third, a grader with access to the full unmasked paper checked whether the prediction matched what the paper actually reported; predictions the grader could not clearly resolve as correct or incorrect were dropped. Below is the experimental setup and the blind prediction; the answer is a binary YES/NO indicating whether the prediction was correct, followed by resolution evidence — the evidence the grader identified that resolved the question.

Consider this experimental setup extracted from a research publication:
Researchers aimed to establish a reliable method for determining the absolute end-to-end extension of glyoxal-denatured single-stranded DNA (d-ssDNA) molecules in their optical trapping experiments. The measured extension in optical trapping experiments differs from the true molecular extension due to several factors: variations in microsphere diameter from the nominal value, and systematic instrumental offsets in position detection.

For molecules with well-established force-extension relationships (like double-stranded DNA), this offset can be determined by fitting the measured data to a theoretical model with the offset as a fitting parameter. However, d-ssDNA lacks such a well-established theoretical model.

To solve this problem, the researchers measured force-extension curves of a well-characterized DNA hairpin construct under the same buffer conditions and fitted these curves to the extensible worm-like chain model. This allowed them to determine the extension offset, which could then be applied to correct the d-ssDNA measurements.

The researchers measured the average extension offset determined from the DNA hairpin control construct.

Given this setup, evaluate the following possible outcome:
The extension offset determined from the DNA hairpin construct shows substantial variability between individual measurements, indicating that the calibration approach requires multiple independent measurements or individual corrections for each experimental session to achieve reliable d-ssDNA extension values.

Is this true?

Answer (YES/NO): NO